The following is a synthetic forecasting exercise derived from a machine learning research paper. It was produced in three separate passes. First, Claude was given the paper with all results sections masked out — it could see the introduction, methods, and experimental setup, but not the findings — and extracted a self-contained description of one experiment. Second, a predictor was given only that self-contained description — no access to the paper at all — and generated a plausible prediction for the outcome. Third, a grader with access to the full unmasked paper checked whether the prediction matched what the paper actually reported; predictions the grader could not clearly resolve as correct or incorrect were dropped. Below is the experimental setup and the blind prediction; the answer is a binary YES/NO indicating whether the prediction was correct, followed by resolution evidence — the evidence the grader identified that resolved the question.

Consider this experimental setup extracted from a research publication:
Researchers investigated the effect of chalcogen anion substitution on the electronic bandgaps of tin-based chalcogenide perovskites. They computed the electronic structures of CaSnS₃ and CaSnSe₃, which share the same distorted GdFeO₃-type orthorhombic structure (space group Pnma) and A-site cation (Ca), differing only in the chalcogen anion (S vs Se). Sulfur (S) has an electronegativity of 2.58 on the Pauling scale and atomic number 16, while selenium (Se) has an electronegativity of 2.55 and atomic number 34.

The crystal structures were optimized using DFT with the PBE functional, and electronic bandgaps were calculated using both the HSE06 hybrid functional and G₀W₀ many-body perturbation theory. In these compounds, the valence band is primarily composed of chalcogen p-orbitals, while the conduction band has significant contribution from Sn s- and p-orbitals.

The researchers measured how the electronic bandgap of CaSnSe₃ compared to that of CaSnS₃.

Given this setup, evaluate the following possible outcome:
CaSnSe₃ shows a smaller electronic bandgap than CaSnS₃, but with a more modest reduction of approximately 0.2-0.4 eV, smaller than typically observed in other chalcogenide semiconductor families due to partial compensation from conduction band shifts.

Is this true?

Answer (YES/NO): NO